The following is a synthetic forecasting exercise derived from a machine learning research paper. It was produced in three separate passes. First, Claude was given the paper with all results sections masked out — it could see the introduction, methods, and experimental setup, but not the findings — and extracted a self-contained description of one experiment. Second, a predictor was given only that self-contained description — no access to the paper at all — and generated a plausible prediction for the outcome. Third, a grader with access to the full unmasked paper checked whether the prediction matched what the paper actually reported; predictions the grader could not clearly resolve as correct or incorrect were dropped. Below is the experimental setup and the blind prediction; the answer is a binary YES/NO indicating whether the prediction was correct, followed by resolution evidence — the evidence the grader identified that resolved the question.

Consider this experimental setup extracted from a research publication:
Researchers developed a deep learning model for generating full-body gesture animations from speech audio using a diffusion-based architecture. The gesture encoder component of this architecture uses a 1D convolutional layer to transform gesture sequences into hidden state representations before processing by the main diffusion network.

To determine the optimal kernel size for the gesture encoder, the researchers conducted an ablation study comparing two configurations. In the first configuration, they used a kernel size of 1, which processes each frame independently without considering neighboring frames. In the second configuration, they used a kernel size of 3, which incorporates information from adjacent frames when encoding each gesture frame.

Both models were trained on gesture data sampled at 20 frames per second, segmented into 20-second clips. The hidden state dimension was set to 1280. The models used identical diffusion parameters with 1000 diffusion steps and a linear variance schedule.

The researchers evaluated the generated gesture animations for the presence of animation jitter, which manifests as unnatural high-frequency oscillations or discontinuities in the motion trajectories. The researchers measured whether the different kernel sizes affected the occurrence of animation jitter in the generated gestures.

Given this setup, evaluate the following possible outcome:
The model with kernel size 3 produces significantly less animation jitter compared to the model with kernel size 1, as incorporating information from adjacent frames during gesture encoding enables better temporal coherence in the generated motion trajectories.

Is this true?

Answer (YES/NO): YES